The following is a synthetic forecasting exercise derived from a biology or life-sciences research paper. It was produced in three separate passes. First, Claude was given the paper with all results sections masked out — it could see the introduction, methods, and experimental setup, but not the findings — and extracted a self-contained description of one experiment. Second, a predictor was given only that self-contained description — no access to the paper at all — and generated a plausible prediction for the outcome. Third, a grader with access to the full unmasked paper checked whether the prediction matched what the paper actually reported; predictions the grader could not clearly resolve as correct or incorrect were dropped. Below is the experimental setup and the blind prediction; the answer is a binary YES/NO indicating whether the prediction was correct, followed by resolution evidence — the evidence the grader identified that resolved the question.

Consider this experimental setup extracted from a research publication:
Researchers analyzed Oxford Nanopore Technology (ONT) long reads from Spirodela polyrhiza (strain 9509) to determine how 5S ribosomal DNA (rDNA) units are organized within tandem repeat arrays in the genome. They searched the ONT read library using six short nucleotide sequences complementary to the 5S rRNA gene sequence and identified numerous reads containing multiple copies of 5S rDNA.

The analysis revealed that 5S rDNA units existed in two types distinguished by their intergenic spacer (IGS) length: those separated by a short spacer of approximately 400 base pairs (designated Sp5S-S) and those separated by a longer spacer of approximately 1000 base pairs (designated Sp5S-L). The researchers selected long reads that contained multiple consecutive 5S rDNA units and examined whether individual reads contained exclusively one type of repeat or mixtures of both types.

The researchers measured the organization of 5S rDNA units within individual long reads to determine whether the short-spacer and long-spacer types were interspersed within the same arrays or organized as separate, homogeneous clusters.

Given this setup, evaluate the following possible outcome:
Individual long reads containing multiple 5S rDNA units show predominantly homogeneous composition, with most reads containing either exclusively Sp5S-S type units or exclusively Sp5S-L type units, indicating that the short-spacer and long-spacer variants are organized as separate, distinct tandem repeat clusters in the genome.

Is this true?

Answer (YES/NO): YES